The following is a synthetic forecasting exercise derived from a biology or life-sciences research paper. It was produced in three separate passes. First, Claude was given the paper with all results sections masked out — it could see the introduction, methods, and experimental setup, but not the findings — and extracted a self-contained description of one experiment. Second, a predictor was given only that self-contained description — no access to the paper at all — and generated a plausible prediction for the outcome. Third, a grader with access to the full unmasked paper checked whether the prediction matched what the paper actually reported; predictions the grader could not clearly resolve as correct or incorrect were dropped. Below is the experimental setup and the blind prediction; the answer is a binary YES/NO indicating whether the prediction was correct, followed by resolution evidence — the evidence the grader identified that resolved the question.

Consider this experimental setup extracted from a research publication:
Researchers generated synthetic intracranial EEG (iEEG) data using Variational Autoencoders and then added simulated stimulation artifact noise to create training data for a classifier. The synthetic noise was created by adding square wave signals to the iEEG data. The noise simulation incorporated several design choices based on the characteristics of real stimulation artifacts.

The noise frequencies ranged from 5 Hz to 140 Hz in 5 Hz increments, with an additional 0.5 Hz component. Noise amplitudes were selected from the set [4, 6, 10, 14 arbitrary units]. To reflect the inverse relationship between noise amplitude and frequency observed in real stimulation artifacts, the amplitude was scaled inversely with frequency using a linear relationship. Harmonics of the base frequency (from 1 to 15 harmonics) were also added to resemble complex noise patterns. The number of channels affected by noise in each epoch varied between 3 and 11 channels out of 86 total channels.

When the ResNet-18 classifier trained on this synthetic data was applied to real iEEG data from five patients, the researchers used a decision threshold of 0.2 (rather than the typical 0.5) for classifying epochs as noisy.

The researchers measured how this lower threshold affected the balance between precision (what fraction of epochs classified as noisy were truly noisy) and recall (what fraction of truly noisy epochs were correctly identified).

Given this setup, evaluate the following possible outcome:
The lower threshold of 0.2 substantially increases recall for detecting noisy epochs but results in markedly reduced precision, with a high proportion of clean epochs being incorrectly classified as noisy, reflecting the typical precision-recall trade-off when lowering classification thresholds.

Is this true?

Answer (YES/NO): NO